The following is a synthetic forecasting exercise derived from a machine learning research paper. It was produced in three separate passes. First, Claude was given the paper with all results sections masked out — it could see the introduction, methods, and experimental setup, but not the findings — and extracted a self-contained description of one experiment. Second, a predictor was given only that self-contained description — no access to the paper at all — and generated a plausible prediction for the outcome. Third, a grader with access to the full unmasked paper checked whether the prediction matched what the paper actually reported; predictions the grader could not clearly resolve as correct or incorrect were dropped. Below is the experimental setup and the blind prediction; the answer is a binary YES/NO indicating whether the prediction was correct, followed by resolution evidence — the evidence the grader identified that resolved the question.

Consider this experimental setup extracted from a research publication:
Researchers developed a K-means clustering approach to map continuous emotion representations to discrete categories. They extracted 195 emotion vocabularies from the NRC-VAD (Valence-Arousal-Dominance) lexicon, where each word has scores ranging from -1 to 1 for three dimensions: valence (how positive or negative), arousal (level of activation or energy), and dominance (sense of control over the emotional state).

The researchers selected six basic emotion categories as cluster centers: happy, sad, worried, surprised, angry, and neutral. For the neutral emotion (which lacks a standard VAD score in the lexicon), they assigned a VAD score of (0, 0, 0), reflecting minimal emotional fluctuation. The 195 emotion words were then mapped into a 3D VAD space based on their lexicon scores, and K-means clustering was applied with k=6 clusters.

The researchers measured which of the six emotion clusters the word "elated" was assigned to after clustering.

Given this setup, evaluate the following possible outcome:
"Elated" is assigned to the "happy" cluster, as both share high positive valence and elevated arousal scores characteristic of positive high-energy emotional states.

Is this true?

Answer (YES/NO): NO